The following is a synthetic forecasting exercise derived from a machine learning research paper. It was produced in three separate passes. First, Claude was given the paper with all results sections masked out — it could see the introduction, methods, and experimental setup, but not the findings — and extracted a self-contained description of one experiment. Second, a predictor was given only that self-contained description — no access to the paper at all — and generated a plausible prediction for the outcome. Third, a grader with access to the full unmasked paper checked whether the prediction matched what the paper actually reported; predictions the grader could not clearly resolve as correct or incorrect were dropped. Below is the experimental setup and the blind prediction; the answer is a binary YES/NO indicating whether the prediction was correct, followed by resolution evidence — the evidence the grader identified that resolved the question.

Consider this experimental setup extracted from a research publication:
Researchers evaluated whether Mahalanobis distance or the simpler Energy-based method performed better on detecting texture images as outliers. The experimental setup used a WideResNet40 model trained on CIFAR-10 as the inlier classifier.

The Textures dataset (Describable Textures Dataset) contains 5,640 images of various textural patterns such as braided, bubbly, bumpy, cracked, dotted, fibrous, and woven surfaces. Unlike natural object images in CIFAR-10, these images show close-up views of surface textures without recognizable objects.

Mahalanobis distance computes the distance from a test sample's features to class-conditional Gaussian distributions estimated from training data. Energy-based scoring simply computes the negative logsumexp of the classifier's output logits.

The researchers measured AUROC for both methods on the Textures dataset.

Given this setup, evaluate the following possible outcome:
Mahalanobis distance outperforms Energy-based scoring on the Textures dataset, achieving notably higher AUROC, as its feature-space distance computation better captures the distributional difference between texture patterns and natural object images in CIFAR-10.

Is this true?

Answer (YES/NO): YES